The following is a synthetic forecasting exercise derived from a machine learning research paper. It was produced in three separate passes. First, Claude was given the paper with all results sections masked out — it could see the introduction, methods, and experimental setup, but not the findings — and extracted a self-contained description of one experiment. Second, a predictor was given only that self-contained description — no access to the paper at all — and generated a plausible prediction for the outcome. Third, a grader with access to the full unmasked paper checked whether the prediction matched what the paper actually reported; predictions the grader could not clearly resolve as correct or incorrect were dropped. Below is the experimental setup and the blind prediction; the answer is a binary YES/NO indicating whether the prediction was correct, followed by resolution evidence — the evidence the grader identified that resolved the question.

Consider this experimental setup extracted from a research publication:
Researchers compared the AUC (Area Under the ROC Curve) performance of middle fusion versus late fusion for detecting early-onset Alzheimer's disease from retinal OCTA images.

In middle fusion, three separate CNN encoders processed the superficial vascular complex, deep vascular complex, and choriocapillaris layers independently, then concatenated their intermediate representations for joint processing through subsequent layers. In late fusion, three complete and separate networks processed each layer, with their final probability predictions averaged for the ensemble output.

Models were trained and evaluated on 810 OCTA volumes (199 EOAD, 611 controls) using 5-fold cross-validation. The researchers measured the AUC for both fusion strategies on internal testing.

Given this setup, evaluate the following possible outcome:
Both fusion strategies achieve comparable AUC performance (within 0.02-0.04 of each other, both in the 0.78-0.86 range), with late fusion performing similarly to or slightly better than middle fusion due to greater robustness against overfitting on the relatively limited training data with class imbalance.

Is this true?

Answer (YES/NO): NO